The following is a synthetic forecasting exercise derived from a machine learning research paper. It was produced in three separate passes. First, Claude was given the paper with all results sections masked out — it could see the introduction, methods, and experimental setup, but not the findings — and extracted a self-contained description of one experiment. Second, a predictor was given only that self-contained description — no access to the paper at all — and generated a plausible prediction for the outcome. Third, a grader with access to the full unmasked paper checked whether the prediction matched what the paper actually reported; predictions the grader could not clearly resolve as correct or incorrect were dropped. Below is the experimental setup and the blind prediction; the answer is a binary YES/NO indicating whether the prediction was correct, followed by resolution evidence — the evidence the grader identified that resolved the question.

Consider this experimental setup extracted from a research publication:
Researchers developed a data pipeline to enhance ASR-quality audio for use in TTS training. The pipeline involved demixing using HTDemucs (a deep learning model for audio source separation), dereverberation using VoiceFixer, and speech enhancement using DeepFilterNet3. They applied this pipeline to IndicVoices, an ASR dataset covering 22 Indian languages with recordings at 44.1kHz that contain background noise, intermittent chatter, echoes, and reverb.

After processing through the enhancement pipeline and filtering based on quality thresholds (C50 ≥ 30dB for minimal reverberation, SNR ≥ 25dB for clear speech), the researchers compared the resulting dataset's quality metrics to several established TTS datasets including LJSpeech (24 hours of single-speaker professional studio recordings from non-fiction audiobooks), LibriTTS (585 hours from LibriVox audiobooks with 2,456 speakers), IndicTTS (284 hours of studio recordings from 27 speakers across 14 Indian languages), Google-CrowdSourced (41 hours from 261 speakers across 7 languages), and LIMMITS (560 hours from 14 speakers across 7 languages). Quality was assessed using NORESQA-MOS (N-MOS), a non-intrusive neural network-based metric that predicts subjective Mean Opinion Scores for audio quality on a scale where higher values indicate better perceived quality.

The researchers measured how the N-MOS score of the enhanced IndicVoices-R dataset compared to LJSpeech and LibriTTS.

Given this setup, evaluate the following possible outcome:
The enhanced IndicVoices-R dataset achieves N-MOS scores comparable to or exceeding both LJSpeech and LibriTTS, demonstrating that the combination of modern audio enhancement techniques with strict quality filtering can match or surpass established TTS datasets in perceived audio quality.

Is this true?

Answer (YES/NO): NO